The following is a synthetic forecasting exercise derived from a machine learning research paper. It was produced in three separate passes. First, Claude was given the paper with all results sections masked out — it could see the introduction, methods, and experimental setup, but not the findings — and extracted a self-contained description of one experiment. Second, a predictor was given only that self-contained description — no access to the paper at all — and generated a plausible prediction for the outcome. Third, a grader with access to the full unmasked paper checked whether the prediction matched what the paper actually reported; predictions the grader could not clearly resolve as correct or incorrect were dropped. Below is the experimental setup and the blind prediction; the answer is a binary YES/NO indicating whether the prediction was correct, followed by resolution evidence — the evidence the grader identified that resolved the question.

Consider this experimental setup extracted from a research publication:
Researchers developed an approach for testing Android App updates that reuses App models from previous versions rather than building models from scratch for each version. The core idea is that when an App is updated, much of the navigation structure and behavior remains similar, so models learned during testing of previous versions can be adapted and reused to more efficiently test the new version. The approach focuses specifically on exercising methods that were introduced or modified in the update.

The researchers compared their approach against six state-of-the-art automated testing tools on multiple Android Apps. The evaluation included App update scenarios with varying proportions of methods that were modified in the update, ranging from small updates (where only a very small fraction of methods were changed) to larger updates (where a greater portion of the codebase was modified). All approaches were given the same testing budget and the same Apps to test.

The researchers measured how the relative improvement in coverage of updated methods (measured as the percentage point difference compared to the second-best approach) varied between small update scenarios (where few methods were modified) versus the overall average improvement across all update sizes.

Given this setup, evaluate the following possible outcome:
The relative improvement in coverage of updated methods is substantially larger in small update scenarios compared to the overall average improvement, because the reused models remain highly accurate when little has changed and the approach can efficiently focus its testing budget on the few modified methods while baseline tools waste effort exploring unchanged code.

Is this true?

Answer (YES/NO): YES